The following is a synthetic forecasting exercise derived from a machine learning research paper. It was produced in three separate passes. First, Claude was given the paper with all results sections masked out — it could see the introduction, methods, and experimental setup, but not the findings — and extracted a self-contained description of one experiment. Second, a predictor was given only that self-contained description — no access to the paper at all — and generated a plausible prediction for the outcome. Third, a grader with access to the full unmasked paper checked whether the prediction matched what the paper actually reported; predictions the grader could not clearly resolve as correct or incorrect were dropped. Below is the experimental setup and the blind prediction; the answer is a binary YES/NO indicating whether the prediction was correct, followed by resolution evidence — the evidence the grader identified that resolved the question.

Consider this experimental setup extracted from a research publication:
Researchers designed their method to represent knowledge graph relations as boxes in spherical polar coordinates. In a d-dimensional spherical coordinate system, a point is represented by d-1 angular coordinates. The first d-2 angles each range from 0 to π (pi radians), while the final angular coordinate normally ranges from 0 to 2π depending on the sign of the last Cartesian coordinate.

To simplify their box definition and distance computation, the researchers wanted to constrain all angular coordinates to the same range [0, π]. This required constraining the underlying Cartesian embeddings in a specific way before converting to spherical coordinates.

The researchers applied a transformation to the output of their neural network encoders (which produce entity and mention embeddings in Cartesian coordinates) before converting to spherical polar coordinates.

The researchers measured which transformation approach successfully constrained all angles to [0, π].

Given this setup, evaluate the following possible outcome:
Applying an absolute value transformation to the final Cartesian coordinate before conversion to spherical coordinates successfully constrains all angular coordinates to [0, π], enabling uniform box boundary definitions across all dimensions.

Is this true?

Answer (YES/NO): YES